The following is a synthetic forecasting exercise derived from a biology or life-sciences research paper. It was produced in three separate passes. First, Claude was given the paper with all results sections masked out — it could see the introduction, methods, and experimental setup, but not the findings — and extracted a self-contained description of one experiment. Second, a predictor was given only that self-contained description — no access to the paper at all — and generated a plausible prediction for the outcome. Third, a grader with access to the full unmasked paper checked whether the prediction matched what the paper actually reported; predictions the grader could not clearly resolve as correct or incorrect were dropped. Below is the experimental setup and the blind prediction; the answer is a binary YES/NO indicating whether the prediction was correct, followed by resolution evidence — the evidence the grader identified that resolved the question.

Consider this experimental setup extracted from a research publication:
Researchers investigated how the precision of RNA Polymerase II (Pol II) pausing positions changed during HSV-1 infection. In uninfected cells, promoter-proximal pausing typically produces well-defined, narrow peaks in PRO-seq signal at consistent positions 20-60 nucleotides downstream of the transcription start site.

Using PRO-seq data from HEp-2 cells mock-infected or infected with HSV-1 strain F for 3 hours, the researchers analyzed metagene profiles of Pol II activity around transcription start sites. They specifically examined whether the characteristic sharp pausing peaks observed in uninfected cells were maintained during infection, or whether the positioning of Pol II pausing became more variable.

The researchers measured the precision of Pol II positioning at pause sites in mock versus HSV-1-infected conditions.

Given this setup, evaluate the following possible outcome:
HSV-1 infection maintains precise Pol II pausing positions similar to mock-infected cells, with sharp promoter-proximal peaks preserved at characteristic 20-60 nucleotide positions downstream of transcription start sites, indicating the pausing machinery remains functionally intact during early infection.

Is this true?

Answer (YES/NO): NO